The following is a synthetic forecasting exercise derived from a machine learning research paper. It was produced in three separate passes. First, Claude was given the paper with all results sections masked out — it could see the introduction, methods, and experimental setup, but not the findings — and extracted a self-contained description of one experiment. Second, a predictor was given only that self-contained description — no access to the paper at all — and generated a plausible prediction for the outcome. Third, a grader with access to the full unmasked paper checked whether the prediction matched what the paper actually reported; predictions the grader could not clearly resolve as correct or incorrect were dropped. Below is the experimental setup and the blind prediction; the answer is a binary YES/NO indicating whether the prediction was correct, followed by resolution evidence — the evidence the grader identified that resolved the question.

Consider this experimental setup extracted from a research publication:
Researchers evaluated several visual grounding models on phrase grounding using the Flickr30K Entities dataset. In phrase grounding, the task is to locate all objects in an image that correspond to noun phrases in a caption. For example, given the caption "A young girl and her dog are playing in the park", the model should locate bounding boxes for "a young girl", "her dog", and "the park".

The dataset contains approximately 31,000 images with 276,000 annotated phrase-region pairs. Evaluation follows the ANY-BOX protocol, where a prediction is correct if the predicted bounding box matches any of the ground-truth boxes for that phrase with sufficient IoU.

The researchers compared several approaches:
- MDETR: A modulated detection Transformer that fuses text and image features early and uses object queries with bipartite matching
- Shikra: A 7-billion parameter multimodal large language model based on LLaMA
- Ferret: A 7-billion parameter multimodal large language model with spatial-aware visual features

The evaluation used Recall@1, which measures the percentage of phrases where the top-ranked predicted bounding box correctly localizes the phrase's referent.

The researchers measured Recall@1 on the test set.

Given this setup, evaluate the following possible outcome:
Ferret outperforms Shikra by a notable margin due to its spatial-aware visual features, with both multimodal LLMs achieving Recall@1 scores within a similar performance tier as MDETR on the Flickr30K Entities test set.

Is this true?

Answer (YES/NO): NO